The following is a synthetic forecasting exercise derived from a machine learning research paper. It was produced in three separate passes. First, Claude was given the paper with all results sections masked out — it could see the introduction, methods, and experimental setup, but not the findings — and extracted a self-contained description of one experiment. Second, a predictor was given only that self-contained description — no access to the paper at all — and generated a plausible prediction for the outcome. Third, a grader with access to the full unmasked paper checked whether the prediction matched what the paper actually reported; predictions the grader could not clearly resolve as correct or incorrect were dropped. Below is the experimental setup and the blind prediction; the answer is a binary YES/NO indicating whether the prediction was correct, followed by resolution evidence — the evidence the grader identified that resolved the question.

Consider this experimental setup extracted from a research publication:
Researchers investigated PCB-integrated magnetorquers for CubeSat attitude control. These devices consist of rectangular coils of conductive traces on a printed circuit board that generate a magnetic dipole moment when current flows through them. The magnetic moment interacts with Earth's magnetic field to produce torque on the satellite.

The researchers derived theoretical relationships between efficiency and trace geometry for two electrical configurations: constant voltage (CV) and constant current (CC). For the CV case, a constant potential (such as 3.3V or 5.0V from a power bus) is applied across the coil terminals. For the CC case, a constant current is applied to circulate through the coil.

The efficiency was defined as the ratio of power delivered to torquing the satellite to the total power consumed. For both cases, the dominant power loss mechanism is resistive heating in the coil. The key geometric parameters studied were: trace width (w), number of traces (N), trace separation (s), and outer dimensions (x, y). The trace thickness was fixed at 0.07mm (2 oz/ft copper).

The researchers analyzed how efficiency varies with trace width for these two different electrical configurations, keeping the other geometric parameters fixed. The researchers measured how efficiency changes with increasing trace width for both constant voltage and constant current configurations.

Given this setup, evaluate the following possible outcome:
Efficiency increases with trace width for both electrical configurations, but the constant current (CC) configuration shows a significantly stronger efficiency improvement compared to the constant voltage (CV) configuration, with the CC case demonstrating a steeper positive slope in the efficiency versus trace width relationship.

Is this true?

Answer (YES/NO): NO